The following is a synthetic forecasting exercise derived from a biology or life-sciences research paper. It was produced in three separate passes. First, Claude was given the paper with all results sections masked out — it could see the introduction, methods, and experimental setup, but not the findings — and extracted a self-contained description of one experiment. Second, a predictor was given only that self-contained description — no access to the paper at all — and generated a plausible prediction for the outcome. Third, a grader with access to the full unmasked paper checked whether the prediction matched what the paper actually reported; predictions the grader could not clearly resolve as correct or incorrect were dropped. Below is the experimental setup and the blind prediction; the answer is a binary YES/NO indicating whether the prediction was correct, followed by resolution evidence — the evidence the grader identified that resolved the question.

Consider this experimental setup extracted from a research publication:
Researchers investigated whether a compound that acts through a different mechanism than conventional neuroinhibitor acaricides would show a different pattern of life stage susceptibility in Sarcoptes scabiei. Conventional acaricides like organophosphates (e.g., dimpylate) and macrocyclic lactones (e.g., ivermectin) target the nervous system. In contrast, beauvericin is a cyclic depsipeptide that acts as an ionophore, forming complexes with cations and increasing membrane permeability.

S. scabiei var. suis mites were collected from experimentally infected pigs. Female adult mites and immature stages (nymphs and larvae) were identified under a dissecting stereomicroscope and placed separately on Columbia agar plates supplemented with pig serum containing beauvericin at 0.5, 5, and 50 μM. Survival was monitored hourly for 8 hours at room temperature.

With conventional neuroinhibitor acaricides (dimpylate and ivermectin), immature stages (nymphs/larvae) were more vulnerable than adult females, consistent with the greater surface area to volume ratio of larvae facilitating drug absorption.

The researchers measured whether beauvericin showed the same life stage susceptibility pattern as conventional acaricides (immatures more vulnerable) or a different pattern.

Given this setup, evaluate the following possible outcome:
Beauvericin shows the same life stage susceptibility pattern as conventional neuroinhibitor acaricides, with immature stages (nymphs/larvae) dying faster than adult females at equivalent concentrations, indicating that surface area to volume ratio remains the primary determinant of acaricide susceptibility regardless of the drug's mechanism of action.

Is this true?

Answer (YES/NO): NO